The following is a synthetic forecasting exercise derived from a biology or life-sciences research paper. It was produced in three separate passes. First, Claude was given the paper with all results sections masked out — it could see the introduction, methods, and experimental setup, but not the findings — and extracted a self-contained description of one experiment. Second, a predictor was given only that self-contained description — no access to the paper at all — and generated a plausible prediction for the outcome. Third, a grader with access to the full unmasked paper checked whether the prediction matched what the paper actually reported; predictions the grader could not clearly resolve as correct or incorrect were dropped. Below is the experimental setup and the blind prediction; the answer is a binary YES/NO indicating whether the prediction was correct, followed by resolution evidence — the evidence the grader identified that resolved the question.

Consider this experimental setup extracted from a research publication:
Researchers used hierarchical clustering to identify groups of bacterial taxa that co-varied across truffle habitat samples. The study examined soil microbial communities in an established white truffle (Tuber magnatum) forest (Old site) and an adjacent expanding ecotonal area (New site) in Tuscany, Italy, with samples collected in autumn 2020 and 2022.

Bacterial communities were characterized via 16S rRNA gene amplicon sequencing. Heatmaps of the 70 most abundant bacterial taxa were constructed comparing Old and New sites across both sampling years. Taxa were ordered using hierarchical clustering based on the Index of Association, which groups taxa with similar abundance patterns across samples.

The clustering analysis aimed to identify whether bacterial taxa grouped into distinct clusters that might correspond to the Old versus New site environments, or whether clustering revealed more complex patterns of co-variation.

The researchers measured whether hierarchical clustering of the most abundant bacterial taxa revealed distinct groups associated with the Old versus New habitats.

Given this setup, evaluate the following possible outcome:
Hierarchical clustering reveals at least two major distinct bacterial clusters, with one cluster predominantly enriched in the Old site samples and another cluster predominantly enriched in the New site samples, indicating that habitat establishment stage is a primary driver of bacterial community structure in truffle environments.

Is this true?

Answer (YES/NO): NO